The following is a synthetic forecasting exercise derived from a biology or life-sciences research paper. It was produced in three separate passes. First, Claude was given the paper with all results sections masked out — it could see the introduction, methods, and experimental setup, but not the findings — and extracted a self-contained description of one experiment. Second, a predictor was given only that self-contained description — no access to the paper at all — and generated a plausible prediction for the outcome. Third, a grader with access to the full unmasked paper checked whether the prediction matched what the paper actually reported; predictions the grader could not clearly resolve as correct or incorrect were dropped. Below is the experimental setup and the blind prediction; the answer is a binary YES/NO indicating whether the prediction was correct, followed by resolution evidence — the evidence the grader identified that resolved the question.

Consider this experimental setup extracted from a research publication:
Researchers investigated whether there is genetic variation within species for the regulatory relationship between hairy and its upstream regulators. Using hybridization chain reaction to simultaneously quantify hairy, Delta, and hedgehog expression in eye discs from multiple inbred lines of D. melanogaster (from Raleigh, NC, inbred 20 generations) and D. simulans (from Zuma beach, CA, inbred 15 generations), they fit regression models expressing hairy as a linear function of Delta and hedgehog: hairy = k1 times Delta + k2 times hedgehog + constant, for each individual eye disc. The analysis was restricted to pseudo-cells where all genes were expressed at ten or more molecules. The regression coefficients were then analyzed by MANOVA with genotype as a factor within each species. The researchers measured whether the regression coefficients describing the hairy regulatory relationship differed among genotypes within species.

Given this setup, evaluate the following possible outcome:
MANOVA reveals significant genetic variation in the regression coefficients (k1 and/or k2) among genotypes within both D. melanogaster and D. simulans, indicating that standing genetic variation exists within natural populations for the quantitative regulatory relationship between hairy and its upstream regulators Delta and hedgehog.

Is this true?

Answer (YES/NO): NO